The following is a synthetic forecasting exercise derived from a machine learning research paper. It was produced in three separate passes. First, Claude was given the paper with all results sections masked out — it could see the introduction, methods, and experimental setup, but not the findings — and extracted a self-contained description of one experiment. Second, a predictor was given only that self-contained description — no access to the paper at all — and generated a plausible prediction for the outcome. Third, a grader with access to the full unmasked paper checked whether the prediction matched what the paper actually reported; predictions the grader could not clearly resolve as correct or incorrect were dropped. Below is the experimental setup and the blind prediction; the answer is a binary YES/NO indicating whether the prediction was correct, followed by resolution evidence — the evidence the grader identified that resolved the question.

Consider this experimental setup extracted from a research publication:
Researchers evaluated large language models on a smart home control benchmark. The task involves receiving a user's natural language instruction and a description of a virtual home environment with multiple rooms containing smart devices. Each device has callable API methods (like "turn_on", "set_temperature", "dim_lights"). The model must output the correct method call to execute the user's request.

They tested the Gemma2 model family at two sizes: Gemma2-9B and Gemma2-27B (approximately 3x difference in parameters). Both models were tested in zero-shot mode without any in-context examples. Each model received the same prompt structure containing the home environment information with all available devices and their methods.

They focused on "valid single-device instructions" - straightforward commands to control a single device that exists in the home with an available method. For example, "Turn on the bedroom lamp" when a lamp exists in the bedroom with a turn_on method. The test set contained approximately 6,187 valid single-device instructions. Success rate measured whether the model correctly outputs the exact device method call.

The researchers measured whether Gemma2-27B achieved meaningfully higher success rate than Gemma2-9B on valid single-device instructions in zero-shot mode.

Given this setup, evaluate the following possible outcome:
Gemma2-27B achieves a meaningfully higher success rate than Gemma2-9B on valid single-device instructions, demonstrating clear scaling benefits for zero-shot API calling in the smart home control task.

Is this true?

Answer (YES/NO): NO